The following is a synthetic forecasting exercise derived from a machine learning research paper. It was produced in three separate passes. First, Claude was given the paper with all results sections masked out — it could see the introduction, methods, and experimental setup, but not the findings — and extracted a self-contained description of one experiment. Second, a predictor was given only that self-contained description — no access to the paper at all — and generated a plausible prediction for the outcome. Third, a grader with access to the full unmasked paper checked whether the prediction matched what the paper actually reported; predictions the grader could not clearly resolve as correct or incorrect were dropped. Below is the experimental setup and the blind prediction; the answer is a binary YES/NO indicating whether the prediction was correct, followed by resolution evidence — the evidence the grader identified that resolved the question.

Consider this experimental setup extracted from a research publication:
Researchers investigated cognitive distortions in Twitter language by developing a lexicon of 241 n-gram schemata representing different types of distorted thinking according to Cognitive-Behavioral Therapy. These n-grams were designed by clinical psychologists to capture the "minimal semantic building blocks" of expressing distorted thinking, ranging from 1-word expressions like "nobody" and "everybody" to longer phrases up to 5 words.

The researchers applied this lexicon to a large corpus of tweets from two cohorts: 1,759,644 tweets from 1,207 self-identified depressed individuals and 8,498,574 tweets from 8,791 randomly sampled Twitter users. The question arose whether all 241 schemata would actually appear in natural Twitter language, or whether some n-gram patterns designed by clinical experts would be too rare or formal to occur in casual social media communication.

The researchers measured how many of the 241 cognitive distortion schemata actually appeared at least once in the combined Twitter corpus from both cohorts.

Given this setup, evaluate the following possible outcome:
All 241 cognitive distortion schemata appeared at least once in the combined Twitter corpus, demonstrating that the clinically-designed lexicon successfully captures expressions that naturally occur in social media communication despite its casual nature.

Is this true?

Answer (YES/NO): NO